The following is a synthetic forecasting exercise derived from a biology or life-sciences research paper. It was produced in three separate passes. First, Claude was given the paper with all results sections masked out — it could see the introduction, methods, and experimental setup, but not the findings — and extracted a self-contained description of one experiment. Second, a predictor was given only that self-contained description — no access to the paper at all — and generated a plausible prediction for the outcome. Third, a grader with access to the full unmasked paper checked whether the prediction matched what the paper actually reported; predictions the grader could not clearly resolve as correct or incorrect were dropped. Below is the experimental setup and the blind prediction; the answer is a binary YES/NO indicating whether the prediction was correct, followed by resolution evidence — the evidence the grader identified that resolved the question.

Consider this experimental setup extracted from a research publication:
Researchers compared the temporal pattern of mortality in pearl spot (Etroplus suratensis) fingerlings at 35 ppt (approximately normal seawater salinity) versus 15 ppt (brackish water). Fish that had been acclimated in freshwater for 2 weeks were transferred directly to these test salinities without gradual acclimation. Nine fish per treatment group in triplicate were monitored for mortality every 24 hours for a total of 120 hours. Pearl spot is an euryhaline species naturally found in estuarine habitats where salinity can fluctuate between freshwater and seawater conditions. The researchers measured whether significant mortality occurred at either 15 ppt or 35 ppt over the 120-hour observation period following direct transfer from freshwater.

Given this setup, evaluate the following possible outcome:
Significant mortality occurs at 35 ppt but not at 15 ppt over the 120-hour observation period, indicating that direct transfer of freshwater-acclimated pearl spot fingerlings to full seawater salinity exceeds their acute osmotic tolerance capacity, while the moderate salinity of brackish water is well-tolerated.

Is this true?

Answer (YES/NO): NO